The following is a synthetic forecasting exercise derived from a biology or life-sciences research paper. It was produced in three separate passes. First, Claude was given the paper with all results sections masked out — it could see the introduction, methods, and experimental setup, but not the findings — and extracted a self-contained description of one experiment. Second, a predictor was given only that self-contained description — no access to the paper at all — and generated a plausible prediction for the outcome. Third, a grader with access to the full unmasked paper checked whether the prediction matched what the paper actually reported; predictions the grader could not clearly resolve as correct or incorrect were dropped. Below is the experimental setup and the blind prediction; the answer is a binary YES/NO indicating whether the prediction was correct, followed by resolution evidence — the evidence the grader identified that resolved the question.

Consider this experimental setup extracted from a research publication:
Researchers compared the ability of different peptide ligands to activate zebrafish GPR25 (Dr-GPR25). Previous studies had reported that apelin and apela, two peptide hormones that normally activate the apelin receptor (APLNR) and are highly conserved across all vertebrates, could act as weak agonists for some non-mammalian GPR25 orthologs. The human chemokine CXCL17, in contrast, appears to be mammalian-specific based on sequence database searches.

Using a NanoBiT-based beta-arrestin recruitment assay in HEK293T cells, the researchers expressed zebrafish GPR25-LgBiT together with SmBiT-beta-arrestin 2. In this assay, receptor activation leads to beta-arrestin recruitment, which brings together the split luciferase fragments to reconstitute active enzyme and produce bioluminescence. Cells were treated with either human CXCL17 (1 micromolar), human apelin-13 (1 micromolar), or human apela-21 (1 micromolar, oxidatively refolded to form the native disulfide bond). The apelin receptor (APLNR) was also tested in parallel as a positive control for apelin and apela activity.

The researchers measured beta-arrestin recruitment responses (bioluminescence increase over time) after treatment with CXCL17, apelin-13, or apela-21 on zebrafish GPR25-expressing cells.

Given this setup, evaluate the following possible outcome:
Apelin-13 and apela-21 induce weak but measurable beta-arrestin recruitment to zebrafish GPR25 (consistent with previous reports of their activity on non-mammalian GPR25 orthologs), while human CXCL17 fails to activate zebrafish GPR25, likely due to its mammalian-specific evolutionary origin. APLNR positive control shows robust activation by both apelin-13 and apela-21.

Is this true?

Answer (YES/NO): NO